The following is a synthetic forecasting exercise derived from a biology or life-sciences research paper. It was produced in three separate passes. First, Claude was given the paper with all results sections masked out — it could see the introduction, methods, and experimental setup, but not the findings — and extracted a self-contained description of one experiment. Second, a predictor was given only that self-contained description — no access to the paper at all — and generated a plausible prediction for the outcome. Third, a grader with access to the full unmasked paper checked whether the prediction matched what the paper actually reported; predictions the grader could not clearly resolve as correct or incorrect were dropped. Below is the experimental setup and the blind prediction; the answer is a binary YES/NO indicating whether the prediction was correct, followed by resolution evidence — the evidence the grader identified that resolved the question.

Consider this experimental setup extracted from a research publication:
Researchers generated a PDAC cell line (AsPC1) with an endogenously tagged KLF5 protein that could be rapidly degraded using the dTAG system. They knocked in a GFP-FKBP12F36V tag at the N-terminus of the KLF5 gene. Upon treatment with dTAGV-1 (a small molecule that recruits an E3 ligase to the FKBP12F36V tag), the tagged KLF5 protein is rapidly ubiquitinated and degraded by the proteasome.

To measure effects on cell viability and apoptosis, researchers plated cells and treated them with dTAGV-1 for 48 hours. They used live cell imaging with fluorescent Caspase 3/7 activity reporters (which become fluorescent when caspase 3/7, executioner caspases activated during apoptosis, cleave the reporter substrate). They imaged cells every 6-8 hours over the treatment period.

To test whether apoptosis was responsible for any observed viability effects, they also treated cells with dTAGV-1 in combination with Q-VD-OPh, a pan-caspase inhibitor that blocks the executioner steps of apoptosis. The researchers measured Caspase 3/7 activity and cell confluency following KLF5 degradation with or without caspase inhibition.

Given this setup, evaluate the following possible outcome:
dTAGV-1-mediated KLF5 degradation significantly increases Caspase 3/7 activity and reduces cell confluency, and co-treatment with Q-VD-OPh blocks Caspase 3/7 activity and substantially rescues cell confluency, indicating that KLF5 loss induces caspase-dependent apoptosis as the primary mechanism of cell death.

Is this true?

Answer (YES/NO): NO